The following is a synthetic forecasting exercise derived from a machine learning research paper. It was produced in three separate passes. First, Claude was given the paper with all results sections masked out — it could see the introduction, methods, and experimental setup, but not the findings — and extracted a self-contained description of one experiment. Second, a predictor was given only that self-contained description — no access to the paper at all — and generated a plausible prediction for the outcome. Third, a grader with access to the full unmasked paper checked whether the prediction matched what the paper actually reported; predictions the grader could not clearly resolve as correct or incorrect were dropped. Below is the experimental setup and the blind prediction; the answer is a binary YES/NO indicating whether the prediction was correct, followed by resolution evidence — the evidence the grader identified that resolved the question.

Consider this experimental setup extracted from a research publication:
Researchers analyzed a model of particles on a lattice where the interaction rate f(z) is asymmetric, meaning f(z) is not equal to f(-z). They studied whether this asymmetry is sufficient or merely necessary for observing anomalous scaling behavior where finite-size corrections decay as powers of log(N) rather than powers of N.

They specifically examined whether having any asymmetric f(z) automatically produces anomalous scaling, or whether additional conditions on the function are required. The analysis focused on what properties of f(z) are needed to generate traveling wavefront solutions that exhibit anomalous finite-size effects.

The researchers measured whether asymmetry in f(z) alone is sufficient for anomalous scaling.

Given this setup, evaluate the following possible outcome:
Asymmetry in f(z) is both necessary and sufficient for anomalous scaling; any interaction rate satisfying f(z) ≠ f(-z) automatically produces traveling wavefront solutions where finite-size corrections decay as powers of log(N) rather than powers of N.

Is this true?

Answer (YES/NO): NO